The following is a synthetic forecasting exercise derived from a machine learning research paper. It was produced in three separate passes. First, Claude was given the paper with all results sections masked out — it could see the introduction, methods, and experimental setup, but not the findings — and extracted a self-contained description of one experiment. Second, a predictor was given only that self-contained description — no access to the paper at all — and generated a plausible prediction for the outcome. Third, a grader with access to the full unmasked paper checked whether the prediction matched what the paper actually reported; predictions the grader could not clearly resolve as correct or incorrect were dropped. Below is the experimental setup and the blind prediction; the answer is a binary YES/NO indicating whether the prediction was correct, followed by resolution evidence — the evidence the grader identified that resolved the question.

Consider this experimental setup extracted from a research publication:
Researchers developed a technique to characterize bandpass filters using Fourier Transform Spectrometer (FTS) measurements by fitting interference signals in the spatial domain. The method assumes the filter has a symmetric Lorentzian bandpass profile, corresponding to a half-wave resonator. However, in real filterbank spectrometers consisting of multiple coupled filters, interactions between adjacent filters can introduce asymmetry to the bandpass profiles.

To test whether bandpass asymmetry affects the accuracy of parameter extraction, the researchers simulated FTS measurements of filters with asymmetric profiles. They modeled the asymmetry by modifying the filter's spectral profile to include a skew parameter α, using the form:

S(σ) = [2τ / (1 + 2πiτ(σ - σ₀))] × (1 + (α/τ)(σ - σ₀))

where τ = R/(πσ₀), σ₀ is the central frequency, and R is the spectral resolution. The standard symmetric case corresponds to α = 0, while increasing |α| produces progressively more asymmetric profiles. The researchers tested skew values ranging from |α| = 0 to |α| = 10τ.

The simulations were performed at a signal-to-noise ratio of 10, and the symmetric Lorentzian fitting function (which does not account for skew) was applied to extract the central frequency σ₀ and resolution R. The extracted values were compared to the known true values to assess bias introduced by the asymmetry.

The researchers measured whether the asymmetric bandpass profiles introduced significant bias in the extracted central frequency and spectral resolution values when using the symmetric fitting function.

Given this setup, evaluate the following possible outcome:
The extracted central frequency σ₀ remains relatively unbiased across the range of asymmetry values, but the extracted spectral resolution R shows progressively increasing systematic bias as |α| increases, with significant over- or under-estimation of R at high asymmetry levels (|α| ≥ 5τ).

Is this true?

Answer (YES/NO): NO